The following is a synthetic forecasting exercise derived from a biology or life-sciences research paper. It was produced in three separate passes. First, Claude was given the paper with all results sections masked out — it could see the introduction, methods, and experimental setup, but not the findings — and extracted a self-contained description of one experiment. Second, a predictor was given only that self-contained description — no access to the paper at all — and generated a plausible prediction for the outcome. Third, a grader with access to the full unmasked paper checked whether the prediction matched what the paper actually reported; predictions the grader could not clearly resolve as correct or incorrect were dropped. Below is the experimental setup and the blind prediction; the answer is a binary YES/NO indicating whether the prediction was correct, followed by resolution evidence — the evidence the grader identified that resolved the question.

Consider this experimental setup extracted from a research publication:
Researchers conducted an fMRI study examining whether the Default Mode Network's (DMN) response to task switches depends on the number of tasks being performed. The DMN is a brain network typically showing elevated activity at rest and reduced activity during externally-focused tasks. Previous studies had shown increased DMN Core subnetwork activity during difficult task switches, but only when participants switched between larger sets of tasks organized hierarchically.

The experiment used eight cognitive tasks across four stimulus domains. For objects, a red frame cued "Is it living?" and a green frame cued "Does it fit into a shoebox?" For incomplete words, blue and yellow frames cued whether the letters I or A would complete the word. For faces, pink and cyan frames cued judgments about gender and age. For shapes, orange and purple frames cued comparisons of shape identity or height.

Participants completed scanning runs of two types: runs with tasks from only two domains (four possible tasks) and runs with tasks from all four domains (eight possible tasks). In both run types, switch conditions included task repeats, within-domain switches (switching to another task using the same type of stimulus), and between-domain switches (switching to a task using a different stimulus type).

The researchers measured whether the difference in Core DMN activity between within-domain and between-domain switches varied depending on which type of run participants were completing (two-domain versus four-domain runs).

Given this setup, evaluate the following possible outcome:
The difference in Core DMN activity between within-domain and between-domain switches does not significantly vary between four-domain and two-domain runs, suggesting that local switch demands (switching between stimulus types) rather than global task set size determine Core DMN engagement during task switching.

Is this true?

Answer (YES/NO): YES